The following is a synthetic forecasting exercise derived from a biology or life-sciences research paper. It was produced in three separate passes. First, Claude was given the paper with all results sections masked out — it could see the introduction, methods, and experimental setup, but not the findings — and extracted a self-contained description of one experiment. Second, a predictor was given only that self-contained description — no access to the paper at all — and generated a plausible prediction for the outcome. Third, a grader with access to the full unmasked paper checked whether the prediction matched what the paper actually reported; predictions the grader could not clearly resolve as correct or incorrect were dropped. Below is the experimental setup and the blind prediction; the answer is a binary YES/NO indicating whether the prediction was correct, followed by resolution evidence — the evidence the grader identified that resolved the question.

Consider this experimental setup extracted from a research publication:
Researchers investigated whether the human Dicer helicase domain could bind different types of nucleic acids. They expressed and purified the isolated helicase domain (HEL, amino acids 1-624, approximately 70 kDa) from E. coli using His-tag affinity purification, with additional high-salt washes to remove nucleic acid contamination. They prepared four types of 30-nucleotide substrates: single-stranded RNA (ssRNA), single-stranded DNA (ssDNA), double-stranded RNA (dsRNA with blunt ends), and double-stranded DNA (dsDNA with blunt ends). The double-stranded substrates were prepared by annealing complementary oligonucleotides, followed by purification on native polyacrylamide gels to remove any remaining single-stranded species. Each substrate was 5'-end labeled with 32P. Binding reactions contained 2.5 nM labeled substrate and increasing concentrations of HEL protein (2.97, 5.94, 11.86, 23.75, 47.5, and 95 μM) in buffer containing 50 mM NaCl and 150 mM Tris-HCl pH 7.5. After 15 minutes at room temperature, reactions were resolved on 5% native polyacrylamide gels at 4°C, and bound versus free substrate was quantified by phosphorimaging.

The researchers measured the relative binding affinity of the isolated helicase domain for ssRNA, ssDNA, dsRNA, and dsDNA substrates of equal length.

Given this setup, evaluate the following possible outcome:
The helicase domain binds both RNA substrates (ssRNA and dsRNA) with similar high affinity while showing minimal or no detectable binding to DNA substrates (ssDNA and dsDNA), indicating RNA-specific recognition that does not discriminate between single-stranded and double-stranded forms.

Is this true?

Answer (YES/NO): NO